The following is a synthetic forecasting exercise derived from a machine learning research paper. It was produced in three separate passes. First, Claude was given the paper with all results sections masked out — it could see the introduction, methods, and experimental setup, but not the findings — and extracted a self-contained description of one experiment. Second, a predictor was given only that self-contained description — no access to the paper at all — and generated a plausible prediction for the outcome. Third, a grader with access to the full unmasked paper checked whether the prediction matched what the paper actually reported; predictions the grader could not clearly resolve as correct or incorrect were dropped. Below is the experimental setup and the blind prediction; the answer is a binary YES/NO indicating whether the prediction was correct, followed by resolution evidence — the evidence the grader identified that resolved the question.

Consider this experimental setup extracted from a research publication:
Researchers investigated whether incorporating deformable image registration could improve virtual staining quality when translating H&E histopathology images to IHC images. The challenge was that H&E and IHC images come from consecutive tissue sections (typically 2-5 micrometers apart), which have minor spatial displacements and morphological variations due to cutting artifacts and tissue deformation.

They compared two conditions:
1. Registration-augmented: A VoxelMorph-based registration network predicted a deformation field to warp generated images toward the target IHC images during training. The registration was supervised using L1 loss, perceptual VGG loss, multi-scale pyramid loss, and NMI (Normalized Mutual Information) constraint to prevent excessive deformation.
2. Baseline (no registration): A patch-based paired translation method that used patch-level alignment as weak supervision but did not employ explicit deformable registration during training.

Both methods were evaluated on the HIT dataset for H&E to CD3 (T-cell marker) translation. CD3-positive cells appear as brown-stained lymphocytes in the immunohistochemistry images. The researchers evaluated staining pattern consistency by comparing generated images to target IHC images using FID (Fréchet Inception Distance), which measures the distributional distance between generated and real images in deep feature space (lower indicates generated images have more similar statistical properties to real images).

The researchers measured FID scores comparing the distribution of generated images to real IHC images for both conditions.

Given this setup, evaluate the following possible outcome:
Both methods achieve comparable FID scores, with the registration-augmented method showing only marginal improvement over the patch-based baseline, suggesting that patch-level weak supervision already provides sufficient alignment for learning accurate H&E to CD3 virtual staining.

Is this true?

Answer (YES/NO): NO